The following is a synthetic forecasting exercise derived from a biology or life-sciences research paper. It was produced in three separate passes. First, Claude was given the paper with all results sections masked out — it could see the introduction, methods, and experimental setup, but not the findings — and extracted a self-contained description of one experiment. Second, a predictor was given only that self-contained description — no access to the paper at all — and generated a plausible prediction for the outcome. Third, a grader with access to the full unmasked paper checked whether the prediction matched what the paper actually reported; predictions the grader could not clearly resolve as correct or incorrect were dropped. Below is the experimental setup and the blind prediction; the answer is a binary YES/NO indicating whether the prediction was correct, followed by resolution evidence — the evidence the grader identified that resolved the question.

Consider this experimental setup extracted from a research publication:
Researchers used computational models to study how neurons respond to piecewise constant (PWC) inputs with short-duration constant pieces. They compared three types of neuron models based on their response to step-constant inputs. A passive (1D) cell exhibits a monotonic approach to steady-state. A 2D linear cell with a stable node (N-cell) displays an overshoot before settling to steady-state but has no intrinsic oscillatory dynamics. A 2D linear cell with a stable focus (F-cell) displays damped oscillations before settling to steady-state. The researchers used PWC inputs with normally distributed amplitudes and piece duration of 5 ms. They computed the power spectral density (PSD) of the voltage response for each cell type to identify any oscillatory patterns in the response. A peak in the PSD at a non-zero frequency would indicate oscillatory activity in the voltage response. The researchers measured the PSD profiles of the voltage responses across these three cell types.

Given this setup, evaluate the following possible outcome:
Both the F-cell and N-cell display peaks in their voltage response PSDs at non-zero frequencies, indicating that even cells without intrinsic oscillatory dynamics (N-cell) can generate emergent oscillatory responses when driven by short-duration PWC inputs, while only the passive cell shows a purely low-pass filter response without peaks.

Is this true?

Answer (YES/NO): YES